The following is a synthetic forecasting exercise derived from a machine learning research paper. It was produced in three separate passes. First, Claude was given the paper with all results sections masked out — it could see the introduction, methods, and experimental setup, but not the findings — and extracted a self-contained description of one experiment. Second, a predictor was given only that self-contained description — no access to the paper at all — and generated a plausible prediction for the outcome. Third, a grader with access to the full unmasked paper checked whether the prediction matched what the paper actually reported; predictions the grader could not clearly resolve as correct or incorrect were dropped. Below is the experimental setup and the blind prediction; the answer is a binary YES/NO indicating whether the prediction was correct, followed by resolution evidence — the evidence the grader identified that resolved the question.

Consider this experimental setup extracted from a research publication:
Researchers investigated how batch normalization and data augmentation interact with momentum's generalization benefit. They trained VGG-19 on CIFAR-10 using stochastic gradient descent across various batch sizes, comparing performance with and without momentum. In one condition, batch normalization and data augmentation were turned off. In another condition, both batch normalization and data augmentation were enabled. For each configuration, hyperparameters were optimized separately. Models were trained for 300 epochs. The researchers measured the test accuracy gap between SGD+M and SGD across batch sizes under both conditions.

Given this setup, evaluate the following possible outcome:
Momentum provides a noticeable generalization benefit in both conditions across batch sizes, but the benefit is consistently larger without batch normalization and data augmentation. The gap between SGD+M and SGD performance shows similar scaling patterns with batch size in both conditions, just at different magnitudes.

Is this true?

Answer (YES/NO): NO